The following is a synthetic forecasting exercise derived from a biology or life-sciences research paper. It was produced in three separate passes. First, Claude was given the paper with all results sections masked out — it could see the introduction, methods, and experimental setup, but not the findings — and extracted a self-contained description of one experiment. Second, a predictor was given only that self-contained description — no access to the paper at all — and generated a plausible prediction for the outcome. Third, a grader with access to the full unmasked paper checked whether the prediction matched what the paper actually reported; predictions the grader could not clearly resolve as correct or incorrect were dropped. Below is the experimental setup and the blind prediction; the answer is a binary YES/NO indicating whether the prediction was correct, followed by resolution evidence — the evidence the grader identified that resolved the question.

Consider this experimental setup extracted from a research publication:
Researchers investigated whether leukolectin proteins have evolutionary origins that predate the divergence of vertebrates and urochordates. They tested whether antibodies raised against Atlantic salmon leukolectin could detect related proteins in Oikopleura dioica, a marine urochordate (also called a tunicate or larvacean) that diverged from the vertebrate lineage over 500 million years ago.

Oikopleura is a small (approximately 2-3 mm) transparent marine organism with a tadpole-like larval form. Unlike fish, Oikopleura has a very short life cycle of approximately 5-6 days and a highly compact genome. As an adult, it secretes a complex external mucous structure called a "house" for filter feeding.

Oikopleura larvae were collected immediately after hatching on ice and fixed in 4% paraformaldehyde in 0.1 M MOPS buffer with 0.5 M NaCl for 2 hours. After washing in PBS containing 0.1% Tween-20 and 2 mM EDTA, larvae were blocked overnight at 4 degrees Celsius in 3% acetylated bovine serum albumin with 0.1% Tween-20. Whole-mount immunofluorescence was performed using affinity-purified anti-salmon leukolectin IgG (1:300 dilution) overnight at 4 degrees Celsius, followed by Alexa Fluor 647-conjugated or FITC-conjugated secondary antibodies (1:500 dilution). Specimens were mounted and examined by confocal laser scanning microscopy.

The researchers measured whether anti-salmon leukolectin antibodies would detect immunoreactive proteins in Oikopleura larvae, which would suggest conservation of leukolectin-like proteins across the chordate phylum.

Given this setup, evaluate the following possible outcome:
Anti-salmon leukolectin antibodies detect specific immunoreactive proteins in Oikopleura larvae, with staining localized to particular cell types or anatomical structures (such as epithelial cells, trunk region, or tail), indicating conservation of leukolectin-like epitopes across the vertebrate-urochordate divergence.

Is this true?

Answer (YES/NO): YES